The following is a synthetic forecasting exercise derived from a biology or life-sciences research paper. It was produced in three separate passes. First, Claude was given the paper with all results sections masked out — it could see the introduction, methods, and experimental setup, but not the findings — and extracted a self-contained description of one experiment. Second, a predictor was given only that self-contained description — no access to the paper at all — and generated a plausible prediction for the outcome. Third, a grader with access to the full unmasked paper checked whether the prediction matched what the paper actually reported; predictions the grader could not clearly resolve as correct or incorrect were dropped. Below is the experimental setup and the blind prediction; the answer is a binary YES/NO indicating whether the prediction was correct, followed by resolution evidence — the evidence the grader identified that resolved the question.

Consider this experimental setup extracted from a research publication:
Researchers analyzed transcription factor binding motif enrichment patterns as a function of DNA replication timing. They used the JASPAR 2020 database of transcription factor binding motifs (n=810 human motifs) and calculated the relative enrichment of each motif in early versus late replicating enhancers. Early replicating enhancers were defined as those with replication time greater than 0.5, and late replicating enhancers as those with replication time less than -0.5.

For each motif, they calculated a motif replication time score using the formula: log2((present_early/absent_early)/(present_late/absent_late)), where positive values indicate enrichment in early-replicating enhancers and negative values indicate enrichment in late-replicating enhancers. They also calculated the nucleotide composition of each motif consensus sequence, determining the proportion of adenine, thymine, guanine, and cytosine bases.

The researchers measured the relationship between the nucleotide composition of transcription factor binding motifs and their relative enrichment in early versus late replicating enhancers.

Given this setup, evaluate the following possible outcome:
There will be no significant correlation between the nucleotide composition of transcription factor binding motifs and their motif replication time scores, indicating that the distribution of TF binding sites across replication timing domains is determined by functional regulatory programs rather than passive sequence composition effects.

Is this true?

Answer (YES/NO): NO